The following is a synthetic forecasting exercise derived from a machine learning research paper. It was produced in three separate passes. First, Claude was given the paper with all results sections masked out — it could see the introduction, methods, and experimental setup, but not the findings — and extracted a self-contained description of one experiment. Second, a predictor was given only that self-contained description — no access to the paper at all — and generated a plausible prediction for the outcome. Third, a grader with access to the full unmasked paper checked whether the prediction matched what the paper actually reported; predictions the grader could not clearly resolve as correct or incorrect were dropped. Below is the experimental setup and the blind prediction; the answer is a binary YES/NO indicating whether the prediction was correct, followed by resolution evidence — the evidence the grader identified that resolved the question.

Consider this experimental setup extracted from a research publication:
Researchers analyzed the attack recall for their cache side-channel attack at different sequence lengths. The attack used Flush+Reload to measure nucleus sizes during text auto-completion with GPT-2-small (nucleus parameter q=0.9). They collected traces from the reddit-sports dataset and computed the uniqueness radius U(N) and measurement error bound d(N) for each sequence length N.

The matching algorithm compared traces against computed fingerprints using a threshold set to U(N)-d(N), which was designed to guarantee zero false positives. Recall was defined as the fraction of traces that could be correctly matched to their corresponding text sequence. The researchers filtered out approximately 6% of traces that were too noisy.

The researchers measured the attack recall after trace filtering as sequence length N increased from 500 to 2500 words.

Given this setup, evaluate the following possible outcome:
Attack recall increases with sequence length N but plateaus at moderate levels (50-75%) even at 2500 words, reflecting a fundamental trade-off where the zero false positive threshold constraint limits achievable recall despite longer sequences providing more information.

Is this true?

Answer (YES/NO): NO